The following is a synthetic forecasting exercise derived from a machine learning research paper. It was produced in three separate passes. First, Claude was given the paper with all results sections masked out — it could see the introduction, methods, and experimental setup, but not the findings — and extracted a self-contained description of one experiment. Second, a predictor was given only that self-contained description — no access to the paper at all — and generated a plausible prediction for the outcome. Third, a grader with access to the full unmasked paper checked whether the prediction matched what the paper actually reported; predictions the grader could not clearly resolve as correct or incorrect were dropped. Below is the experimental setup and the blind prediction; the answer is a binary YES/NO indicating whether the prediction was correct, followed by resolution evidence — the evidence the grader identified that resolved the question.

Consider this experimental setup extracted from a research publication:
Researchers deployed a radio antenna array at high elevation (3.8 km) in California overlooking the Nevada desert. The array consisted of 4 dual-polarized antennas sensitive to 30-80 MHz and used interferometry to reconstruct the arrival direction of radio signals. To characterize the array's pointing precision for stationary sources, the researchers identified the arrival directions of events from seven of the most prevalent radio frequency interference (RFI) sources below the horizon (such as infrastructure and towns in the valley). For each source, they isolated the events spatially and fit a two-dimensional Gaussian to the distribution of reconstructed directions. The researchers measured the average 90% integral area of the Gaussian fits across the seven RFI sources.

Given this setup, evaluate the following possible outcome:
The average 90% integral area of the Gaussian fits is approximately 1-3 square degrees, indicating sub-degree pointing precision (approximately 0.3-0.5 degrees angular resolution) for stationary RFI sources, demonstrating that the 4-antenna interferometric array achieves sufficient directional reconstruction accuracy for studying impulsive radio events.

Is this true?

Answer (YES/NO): NO